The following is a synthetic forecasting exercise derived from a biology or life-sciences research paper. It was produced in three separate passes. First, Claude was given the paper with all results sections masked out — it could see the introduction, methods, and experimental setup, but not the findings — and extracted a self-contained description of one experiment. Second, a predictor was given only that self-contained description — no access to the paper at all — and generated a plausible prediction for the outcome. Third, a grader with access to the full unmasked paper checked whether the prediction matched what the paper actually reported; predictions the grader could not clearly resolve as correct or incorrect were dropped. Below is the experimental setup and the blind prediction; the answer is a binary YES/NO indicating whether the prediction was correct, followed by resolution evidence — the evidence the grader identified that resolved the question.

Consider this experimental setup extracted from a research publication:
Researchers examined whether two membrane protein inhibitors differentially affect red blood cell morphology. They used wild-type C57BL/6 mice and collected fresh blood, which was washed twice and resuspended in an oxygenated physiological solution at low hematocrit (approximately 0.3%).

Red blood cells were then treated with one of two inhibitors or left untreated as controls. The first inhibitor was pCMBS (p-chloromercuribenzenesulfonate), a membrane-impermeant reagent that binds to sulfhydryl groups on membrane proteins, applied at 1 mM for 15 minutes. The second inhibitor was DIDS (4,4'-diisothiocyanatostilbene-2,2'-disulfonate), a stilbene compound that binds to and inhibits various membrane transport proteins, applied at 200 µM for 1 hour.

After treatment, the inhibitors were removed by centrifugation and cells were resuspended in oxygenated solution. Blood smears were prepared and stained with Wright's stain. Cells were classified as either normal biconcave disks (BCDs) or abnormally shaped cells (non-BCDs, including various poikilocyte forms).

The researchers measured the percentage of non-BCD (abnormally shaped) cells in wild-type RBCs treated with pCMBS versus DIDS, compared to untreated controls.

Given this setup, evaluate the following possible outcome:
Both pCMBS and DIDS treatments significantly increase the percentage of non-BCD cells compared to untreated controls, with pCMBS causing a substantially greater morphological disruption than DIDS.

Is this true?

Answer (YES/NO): NO